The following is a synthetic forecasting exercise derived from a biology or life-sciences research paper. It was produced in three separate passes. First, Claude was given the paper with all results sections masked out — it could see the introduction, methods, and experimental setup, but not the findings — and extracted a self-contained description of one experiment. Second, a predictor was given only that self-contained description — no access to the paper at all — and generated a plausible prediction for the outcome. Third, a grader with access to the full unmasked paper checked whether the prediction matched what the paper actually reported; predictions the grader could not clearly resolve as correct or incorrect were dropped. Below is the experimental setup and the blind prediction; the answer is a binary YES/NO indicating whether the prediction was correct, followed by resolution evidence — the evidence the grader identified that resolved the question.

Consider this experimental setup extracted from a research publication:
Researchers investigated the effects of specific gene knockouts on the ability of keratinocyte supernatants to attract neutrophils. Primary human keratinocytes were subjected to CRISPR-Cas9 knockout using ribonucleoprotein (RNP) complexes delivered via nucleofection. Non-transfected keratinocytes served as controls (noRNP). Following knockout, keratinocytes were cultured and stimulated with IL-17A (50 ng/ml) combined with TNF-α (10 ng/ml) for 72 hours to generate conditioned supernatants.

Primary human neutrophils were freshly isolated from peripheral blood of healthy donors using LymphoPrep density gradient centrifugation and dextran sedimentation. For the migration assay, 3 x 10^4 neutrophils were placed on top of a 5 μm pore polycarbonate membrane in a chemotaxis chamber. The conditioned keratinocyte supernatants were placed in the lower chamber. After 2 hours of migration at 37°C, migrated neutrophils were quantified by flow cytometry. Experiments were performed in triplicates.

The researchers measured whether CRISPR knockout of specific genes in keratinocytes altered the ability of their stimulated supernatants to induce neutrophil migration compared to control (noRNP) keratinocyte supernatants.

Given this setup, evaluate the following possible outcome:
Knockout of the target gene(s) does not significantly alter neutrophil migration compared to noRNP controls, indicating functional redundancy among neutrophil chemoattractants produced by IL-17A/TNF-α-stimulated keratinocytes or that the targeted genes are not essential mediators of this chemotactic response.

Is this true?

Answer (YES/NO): NO